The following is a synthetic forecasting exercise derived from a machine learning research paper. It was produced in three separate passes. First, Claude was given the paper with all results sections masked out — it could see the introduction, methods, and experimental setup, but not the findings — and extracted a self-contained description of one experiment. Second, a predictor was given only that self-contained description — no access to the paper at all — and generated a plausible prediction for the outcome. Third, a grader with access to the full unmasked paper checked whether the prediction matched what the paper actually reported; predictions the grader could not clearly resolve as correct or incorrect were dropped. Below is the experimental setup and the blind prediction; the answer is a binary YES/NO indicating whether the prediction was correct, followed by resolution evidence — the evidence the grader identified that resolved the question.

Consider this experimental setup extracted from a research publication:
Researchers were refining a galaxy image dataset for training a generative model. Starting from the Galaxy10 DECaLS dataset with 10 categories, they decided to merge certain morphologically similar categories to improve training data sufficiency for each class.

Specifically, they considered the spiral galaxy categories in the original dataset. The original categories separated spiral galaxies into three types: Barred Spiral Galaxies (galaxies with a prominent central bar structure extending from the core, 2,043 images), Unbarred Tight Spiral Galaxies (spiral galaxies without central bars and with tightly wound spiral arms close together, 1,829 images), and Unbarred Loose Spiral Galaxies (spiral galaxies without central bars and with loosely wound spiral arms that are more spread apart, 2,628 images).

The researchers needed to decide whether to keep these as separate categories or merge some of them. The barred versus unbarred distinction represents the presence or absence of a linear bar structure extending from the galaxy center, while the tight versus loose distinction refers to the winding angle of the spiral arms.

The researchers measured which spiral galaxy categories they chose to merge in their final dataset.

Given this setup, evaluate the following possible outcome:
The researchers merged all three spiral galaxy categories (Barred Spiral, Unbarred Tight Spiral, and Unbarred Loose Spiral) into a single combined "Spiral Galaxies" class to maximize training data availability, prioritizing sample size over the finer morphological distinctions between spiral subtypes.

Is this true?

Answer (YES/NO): NO